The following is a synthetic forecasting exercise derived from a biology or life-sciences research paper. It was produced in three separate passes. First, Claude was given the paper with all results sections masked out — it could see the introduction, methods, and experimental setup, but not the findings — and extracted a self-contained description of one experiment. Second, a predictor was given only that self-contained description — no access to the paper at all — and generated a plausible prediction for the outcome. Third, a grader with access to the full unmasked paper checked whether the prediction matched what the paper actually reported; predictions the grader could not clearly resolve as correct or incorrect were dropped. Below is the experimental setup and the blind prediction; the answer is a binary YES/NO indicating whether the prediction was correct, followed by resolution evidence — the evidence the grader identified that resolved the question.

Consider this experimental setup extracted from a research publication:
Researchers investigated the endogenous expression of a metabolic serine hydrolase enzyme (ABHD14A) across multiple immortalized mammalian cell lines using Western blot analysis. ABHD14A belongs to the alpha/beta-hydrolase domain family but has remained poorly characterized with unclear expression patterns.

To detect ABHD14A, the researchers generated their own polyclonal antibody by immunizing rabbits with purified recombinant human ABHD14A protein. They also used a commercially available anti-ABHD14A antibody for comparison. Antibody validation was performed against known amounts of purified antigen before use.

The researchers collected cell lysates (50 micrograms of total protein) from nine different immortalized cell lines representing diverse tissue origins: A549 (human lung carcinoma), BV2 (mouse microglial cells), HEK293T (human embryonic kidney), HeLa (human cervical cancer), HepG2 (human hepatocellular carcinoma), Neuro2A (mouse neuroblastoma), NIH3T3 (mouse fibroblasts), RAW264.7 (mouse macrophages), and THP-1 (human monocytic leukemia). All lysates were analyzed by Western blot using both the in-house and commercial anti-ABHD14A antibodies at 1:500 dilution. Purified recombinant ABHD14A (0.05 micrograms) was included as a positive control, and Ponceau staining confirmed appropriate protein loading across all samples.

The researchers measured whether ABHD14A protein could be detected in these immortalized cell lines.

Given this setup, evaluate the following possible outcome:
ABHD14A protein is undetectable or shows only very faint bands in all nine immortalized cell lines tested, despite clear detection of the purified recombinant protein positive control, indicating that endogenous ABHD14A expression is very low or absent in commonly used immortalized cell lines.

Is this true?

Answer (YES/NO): YES